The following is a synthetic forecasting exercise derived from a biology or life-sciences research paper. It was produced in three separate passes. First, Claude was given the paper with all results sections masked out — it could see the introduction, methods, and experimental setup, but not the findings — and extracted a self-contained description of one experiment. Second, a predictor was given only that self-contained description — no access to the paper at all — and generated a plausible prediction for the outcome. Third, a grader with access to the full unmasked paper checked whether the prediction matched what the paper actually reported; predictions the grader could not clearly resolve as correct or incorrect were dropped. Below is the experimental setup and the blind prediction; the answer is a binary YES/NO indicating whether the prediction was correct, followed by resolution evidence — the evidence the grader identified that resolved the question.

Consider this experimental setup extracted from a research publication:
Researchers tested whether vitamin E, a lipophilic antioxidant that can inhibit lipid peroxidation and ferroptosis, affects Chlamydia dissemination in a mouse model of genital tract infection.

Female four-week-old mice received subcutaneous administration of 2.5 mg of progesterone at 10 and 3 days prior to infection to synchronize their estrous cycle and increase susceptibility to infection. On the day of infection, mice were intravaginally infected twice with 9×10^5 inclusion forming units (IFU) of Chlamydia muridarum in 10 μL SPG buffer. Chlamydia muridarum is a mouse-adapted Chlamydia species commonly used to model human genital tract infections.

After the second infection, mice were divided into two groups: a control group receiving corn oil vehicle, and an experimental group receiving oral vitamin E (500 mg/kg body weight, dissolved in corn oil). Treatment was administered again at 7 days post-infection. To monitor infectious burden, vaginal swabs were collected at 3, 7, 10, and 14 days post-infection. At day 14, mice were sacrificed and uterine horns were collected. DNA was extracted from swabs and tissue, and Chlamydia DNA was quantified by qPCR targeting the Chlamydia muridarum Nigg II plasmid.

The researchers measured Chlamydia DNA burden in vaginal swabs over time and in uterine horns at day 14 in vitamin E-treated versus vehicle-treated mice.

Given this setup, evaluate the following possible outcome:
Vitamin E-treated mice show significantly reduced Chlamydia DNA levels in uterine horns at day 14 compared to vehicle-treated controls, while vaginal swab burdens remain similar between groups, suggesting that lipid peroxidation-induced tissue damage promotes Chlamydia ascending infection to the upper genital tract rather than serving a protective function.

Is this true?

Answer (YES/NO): NO